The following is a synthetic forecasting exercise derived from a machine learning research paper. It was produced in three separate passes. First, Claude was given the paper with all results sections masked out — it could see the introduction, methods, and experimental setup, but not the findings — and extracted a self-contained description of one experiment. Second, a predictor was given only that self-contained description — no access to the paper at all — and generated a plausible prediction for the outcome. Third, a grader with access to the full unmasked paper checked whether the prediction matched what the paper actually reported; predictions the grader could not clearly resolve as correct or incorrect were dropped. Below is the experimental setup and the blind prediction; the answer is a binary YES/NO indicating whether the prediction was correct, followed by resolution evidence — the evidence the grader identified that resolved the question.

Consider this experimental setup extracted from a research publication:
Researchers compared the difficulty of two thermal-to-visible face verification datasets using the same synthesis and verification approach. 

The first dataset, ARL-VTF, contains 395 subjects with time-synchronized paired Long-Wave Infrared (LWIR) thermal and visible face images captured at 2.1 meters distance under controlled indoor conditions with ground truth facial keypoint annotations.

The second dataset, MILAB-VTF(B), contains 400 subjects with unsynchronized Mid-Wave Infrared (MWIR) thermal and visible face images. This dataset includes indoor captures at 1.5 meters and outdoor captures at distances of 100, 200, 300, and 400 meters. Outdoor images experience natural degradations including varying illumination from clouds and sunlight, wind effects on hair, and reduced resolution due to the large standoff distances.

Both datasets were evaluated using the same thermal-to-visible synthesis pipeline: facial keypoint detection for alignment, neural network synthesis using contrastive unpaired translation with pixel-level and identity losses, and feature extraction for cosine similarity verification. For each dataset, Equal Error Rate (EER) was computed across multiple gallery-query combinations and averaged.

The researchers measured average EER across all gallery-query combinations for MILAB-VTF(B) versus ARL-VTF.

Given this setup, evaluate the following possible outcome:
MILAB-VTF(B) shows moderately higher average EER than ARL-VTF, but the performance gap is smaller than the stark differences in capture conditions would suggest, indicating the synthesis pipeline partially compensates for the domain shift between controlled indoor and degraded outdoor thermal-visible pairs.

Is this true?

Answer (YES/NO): NO